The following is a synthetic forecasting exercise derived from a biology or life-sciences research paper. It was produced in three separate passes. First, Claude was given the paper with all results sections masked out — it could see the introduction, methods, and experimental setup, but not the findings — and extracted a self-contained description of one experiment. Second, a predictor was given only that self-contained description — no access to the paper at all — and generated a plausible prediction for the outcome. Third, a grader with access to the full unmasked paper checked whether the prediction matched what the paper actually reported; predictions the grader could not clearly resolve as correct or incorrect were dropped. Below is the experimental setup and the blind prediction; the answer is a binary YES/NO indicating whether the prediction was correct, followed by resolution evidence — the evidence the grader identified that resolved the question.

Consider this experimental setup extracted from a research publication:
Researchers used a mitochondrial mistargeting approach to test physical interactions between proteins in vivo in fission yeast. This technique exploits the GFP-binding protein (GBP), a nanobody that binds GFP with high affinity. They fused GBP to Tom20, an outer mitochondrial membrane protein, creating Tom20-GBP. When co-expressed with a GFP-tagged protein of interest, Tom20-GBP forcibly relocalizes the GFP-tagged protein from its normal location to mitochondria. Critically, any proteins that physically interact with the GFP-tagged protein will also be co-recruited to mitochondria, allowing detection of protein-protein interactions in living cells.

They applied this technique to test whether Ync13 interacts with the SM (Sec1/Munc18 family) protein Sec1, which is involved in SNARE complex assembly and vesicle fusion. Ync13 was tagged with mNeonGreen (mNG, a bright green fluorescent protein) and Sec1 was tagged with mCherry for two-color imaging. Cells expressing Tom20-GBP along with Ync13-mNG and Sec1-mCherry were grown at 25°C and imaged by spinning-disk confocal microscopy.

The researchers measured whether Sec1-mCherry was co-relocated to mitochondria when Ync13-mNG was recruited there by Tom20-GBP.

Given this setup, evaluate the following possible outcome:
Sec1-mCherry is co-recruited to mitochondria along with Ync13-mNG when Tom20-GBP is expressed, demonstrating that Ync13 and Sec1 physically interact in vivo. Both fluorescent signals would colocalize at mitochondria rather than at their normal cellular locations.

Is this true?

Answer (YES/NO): YES